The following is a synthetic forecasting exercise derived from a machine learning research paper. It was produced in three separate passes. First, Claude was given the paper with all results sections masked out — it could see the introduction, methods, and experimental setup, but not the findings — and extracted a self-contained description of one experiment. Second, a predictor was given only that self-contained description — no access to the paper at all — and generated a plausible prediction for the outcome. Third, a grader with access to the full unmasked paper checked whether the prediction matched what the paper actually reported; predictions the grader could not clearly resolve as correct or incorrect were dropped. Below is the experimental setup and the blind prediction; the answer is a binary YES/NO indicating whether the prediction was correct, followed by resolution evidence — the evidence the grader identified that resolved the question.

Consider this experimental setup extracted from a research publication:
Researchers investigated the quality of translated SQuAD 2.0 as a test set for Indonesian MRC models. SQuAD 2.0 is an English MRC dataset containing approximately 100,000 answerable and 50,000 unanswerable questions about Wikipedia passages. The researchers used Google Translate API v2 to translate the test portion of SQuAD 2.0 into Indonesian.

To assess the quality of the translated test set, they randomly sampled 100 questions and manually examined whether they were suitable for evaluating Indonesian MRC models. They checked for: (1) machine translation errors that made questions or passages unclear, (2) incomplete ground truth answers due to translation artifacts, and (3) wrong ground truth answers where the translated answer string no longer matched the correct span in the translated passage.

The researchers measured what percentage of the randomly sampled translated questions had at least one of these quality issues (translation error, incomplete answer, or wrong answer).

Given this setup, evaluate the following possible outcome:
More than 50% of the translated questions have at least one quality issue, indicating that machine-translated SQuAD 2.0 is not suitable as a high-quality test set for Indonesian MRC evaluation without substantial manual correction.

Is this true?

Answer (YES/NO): NO